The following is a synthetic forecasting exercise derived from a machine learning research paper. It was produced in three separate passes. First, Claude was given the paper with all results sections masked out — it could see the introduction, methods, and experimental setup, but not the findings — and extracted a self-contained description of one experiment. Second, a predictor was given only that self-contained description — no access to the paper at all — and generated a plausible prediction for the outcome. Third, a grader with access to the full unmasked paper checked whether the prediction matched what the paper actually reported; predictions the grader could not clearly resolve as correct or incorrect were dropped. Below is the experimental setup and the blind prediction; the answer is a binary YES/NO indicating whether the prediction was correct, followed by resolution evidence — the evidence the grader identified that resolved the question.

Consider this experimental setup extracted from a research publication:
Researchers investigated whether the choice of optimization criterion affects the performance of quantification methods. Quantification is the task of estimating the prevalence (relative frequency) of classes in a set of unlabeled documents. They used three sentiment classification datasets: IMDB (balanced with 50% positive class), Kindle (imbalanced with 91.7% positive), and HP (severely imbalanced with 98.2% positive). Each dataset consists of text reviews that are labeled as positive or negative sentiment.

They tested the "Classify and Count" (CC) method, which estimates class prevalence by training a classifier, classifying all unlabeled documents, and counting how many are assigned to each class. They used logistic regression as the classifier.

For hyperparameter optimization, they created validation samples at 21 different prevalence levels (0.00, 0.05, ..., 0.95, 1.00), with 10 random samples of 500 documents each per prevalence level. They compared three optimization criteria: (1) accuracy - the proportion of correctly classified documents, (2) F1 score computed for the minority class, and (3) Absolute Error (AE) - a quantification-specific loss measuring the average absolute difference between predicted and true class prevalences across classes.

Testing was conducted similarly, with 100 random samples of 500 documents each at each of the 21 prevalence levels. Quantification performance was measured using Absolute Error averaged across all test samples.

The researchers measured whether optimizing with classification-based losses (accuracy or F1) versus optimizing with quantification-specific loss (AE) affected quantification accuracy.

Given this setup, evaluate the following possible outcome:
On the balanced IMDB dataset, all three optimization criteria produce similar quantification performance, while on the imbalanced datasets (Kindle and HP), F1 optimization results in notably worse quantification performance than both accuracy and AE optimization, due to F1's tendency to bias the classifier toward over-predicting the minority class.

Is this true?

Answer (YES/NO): NO